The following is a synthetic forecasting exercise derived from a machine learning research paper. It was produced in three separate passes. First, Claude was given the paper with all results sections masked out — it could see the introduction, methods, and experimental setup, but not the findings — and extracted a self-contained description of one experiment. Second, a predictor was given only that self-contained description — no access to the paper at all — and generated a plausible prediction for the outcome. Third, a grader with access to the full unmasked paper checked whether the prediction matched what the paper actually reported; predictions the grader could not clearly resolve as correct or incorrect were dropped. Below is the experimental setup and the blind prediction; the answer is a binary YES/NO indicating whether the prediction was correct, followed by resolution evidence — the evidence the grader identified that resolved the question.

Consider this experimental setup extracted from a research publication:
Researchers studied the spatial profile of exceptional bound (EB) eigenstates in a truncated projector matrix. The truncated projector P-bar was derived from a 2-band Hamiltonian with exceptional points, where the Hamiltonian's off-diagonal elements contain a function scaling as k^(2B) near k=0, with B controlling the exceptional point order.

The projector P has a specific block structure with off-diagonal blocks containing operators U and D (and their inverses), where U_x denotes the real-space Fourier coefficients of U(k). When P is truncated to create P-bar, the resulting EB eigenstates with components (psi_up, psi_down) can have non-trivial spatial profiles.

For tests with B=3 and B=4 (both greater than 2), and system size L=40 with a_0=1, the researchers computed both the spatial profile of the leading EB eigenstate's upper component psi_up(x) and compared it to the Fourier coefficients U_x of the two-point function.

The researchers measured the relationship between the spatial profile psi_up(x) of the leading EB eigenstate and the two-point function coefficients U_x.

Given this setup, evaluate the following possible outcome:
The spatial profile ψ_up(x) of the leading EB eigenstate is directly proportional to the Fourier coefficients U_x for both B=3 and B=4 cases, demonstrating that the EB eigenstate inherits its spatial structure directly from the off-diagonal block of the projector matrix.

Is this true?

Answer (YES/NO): YES